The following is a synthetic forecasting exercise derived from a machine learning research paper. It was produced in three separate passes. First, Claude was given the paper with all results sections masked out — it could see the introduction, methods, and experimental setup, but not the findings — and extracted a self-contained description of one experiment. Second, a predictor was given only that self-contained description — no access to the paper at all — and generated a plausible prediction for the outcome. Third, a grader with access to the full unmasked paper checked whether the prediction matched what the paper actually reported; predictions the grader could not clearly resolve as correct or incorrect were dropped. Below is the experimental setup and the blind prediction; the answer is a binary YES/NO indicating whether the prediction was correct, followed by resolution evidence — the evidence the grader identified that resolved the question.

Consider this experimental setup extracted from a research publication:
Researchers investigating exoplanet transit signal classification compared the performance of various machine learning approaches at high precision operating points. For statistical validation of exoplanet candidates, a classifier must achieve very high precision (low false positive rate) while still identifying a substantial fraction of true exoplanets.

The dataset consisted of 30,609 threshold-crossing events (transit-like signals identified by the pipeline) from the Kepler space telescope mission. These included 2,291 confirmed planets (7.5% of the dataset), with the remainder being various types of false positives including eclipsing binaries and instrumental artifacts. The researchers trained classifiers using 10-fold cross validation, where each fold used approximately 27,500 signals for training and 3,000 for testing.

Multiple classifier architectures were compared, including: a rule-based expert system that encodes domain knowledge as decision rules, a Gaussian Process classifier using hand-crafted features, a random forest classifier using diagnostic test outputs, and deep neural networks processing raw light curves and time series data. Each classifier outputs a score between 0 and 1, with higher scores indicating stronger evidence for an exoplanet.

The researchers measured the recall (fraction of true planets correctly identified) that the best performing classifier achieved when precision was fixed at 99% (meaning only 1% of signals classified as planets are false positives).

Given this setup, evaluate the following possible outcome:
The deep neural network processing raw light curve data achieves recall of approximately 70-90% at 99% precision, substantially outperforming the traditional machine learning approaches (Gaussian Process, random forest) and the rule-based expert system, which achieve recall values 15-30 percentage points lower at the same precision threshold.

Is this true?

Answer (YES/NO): NO